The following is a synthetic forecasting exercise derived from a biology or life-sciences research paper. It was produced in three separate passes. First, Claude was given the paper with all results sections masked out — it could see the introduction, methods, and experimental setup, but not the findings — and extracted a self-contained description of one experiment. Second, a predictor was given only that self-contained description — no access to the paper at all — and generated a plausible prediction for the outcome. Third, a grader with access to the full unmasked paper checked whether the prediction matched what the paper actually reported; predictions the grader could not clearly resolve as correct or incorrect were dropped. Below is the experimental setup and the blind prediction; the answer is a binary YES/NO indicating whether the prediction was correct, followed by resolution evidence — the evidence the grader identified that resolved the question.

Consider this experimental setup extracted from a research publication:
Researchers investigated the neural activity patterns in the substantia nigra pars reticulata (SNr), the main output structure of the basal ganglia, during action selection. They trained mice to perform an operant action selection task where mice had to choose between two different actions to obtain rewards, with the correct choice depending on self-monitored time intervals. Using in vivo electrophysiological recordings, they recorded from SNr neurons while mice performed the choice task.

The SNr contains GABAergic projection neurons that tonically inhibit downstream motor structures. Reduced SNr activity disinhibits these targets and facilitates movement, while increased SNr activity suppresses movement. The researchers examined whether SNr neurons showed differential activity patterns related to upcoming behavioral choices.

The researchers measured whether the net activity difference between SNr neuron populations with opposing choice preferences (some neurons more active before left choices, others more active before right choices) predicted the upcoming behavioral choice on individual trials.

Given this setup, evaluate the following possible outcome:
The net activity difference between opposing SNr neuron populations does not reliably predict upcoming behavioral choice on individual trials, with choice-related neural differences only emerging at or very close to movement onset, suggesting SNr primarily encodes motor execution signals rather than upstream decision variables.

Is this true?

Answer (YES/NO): NO